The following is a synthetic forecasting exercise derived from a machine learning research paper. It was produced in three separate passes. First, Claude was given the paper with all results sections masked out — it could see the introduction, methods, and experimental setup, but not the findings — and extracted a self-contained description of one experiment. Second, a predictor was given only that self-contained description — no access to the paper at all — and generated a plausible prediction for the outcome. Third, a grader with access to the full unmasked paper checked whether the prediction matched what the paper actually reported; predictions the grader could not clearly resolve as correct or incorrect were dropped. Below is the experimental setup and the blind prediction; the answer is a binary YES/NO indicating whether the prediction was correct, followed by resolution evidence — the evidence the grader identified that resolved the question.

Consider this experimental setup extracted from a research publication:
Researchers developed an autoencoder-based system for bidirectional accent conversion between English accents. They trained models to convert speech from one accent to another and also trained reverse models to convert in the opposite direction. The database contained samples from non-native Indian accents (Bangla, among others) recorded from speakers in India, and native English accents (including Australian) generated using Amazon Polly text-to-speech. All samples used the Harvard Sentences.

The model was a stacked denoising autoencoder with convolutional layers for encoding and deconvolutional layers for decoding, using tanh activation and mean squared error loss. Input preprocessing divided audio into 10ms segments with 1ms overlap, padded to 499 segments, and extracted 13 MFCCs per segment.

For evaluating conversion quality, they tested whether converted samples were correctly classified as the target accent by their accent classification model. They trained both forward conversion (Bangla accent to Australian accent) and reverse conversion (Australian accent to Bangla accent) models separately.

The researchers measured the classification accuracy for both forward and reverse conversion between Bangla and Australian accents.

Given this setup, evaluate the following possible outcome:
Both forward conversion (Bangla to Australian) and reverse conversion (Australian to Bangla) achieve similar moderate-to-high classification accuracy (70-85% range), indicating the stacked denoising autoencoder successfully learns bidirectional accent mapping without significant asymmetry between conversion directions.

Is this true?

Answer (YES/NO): NO